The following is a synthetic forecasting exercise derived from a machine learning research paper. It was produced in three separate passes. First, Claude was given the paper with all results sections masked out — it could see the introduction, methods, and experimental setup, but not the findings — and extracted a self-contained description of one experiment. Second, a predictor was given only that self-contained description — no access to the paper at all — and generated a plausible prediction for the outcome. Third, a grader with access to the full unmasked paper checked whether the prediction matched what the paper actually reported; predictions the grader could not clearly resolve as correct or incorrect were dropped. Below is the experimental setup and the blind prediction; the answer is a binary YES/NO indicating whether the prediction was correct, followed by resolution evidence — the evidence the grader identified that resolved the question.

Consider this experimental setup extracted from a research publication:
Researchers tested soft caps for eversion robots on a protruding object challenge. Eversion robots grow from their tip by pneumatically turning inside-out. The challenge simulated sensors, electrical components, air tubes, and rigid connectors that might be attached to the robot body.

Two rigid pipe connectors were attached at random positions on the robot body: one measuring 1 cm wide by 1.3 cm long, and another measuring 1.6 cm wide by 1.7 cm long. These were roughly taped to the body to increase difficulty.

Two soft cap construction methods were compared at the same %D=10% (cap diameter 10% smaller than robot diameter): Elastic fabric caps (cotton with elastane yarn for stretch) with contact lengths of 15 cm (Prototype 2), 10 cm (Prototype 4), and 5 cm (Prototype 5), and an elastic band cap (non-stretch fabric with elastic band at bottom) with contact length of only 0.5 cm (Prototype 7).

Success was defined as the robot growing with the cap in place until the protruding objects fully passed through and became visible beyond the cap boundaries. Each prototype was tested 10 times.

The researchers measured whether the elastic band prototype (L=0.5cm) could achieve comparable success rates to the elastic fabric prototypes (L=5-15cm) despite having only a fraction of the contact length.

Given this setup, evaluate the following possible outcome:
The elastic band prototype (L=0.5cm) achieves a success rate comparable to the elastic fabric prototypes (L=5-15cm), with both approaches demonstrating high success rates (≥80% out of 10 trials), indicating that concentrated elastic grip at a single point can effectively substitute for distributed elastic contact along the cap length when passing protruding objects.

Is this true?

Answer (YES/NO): NO